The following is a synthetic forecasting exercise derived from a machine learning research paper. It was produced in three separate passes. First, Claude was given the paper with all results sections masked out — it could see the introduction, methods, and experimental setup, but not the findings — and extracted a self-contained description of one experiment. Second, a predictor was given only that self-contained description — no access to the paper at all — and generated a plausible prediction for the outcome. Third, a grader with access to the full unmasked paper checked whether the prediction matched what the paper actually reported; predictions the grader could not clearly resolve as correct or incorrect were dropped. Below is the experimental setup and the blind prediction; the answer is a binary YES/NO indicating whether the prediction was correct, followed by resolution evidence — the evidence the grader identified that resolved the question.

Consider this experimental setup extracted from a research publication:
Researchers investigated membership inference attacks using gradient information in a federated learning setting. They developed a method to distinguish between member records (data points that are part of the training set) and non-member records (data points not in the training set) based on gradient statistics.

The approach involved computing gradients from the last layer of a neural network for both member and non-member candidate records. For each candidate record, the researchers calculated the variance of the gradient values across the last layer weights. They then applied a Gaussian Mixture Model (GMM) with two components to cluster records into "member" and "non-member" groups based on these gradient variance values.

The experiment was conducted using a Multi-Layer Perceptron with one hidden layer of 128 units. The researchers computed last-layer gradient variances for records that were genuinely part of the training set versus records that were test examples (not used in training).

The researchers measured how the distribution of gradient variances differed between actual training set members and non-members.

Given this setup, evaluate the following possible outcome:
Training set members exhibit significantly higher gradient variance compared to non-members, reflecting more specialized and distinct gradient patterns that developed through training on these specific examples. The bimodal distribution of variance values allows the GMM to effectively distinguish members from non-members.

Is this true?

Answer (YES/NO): NO